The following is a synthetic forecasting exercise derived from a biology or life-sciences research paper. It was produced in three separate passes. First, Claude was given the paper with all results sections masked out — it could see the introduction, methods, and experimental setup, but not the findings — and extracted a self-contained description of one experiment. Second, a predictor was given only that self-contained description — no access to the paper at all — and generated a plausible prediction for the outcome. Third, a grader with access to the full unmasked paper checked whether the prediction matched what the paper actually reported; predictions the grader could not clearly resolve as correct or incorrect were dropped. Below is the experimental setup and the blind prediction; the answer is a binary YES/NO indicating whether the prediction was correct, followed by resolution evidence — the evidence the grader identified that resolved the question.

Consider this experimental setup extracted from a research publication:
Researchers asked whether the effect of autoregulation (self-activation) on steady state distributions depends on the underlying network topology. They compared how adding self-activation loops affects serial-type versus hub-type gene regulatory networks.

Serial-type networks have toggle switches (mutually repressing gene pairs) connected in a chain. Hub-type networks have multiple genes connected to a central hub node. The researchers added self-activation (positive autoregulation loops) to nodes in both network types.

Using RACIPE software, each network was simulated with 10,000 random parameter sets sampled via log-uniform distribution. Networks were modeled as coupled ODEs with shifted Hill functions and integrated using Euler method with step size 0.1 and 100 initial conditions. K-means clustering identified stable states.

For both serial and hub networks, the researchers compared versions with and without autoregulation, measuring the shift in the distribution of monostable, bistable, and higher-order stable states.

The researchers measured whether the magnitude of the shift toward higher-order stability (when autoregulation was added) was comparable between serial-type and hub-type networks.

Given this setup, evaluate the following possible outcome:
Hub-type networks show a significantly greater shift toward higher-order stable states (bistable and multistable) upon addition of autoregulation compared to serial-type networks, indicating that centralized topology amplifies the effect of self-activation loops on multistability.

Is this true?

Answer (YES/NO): NO